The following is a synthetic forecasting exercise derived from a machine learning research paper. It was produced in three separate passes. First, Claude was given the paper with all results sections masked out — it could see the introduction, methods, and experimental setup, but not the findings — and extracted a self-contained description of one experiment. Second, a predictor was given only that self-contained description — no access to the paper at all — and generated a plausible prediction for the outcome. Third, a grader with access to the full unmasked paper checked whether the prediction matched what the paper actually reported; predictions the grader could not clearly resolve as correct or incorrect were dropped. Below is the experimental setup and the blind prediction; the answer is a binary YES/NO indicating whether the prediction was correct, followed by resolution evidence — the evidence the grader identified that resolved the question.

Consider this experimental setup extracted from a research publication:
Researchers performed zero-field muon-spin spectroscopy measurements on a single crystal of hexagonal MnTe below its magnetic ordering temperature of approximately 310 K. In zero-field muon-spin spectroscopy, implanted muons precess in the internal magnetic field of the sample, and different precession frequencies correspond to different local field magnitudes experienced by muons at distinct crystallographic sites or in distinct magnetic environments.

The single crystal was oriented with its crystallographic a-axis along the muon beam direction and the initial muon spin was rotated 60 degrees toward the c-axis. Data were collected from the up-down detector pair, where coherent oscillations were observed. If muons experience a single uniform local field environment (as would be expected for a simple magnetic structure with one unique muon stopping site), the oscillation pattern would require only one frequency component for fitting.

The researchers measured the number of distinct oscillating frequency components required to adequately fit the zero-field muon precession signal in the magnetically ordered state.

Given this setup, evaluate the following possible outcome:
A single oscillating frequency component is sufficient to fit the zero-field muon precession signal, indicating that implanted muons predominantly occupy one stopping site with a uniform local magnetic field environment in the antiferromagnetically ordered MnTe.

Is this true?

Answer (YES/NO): NO